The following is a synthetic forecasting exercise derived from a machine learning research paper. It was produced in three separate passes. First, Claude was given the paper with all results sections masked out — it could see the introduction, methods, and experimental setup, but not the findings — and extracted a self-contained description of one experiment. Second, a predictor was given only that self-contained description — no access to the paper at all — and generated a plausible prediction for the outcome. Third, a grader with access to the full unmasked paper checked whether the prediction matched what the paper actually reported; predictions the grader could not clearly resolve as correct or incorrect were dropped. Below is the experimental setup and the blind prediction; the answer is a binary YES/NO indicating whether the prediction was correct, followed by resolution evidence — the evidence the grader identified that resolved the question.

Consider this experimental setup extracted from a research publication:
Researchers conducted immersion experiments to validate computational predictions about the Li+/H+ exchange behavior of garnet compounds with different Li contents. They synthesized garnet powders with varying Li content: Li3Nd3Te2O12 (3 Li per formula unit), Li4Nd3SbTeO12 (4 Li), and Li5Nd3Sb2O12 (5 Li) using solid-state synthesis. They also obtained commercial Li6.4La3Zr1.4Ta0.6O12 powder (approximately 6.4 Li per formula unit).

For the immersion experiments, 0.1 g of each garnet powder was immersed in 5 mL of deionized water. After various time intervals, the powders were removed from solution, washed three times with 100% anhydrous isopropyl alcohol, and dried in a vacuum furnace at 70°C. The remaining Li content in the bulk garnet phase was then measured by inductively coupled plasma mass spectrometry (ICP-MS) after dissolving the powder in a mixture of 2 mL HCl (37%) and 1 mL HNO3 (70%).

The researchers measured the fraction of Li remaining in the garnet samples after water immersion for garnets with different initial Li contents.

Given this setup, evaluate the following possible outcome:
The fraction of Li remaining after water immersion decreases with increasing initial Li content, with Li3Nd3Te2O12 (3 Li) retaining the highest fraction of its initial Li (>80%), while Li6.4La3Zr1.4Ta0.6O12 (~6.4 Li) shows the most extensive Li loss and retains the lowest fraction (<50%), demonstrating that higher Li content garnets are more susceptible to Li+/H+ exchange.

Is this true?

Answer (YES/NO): NO